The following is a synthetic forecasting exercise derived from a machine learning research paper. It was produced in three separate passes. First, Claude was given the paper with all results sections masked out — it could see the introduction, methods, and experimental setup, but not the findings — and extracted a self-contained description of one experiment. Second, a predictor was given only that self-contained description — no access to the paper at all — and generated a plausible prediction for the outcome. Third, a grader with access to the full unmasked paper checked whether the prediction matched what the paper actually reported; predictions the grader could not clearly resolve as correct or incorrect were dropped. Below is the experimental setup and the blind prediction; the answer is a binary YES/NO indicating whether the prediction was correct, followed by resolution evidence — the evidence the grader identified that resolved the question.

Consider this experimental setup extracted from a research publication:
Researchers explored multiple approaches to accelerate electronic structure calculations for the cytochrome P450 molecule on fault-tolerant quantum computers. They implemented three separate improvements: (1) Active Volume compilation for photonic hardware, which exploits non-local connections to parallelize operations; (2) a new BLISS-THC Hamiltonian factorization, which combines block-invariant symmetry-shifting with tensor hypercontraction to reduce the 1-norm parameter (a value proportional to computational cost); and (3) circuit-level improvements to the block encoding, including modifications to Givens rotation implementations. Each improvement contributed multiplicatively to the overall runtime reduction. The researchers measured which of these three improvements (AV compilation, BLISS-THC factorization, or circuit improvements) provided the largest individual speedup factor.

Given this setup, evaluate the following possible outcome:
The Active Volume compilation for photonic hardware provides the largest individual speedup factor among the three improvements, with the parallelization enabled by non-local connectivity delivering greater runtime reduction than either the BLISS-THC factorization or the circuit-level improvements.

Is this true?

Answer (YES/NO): YES